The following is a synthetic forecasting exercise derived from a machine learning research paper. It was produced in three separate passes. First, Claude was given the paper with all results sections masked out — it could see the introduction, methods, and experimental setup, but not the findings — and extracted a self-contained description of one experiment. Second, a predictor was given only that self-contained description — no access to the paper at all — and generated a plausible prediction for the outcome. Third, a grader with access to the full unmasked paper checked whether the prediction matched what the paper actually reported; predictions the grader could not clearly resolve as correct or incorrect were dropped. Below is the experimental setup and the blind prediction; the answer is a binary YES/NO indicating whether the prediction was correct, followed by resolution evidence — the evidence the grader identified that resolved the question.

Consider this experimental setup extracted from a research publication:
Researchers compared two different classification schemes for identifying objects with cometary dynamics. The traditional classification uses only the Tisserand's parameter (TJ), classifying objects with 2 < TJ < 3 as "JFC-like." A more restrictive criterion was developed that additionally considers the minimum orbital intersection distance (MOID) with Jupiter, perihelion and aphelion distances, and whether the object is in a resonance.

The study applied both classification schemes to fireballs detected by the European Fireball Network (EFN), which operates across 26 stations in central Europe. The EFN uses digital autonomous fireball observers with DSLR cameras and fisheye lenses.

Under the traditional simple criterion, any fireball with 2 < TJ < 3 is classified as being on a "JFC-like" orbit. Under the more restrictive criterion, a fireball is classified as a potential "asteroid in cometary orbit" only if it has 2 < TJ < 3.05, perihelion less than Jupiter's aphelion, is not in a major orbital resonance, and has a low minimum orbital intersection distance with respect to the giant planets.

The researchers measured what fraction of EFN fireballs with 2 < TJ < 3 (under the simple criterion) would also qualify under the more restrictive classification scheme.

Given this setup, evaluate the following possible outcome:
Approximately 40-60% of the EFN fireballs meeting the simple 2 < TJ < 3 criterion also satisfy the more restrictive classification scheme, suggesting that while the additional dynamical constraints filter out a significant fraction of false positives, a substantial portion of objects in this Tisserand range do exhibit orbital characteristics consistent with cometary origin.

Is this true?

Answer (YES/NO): NO